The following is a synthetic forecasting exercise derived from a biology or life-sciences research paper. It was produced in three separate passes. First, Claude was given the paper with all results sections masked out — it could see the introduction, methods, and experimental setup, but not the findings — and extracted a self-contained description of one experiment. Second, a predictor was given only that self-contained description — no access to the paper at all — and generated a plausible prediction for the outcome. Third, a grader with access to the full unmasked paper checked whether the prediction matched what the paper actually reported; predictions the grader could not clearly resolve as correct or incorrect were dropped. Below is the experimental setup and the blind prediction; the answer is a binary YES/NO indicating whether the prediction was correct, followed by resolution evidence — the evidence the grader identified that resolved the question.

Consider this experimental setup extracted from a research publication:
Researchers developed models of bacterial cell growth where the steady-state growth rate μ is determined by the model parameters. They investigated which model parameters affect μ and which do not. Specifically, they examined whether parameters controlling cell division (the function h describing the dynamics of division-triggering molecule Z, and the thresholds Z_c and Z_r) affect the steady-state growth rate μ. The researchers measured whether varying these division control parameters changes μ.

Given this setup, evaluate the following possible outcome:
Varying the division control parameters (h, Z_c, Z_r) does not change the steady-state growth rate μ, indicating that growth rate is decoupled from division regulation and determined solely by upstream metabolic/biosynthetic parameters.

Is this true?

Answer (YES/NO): YES